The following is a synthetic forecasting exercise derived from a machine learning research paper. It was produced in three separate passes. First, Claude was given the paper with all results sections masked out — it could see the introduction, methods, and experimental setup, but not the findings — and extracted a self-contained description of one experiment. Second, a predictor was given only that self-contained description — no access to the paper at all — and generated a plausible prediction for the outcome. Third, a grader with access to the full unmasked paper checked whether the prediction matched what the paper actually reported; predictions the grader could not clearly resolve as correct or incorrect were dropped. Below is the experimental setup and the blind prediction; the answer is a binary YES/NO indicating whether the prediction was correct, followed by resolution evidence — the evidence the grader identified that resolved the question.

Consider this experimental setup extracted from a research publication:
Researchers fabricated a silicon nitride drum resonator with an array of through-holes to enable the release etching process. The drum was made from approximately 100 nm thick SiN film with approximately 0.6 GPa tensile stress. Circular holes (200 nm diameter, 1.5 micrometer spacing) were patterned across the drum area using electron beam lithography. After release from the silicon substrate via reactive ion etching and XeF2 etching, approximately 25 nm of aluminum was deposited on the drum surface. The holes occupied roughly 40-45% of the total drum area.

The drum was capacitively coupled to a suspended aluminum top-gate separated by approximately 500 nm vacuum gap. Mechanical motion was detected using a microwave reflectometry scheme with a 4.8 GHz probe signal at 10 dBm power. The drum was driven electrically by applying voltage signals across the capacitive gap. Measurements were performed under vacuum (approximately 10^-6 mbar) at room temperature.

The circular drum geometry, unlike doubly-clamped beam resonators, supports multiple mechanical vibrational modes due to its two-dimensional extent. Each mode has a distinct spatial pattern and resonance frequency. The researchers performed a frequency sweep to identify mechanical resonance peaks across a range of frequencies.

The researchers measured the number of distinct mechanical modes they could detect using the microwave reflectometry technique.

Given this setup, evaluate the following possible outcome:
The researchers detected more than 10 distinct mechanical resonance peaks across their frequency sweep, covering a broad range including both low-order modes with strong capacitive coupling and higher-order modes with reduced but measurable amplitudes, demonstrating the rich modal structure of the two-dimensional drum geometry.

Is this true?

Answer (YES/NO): NO